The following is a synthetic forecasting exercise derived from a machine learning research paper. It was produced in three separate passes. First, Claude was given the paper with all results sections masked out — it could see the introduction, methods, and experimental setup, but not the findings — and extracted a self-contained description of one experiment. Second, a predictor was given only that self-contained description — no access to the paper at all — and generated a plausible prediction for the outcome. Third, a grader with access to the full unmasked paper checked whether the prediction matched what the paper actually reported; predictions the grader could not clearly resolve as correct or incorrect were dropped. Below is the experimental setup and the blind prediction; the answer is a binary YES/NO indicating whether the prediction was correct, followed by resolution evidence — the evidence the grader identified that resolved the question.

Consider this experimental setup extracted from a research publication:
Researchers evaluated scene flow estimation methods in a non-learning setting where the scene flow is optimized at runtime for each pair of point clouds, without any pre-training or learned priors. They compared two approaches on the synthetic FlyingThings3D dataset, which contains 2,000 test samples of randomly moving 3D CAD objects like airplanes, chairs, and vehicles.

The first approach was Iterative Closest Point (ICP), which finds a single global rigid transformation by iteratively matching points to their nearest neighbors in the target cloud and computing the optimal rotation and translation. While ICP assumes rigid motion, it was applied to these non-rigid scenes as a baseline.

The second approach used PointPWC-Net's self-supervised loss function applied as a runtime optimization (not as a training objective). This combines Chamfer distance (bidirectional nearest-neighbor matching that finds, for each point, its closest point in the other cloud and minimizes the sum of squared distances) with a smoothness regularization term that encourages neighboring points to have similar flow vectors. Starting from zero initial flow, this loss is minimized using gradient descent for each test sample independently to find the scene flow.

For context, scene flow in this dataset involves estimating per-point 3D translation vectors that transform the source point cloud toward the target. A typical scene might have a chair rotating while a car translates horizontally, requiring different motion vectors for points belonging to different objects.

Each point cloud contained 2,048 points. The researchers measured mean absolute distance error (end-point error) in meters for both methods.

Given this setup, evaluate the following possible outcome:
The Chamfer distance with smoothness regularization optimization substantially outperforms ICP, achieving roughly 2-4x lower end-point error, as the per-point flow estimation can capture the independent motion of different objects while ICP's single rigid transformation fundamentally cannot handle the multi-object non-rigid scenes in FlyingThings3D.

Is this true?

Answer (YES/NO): NO